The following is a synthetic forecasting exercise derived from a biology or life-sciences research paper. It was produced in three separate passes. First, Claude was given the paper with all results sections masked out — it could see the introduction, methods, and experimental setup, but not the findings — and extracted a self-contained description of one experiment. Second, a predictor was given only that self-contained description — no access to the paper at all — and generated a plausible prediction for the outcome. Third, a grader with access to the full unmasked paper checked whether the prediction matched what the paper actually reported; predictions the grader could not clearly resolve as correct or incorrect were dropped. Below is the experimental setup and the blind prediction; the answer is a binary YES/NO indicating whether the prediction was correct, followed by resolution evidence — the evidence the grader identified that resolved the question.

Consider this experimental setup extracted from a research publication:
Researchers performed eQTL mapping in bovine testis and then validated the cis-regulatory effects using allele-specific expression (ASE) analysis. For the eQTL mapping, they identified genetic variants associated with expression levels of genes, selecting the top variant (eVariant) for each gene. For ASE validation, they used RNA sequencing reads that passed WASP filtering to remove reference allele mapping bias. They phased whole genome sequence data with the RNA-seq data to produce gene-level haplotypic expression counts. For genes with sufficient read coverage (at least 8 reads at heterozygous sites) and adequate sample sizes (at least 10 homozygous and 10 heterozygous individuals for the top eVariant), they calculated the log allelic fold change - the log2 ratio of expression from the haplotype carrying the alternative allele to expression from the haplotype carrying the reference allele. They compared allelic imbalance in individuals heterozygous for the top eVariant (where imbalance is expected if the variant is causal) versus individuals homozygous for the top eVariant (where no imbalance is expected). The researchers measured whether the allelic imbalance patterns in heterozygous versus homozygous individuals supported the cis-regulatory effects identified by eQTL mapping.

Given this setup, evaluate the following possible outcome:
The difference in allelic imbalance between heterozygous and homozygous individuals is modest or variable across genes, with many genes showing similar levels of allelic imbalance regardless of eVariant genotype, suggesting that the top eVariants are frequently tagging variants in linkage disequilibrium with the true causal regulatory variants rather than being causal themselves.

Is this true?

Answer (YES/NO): NO